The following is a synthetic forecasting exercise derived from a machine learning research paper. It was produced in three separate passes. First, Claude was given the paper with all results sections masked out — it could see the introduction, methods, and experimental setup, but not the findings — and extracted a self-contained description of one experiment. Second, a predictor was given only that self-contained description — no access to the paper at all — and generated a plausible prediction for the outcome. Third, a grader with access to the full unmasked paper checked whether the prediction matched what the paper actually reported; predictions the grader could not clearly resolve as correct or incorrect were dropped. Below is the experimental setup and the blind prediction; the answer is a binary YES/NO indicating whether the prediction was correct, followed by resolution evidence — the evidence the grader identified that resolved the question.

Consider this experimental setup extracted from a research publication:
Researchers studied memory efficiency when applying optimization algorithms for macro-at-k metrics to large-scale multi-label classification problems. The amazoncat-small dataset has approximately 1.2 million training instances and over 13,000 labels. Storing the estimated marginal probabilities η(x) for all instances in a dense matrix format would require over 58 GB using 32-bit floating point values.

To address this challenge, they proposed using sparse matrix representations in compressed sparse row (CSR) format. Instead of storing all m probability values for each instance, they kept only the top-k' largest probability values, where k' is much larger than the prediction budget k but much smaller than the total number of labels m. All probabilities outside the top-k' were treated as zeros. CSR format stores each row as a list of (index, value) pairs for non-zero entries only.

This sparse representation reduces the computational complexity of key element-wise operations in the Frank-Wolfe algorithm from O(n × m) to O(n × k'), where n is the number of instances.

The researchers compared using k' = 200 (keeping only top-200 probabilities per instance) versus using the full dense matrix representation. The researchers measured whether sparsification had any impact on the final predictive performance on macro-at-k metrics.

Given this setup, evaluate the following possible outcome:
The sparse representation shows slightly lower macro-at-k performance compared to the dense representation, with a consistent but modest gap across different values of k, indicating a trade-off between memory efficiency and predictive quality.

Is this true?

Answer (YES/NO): NO